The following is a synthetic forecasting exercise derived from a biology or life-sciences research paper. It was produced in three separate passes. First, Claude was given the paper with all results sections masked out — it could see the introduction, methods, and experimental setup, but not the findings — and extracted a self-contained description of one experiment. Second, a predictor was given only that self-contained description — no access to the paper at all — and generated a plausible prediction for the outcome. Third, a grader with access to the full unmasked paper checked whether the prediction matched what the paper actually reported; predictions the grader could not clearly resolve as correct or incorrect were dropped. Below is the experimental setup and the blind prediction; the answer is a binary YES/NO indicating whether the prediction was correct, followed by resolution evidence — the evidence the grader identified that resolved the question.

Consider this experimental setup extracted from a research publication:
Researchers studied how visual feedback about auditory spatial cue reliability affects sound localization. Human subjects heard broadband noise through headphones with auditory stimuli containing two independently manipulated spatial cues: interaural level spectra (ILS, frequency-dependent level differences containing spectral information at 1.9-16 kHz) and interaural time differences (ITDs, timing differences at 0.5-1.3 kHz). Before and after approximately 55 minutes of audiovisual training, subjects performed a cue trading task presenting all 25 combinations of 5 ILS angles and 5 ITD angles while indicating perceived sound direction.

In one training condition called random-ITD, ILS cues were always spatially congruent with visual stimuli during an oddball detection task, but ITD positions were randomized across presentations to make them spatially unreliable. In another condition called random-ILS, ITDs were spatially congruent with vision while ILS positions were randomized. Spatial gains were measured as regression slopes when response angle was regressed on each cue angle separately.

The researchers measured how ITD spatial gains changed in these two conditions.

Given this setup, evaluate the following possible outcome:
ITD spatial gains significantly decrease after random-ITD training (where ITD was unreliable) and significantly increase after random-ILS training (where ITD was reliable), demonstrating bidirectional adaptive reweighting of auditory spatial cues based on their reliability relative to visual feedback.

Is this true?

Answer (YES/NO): YES